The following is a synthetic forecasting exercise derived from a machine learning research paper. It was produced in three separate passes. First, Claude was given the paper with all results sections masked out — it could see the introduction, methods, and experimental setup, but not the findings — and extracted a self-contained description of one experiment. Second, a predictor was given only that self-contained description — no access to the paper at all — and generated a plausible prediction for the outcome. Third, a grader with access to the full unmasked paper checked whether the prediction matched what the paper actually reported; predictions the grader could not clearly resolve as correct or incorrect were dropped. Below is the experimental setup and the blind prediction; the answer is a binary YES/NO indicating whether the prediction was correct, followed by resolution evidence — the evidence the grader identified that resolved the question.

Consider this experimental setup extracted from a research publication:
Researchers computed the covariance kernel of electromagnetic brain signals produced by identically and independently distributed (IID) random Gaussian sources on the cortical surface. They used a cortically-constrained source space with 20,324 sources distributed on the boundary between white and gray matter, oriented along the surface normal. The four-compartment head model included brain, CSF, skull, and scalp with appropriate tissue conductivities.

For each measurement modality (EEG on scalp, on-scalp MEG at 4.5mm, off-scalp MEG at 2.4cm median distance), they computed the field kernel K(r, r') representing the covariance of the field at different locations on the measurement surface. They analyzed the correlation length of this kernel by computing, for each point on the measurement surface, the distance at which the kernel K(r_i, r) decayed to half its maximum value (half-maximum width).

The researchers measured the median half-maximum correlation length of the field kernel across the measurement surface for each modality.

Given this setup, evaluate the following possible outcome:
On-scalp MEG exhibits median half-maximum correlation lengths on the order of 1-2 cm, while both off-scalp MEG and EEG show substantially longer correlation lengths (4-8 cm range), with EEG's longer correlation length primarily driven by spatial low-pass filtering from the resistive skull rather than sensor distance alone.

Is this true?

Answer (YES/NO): NO